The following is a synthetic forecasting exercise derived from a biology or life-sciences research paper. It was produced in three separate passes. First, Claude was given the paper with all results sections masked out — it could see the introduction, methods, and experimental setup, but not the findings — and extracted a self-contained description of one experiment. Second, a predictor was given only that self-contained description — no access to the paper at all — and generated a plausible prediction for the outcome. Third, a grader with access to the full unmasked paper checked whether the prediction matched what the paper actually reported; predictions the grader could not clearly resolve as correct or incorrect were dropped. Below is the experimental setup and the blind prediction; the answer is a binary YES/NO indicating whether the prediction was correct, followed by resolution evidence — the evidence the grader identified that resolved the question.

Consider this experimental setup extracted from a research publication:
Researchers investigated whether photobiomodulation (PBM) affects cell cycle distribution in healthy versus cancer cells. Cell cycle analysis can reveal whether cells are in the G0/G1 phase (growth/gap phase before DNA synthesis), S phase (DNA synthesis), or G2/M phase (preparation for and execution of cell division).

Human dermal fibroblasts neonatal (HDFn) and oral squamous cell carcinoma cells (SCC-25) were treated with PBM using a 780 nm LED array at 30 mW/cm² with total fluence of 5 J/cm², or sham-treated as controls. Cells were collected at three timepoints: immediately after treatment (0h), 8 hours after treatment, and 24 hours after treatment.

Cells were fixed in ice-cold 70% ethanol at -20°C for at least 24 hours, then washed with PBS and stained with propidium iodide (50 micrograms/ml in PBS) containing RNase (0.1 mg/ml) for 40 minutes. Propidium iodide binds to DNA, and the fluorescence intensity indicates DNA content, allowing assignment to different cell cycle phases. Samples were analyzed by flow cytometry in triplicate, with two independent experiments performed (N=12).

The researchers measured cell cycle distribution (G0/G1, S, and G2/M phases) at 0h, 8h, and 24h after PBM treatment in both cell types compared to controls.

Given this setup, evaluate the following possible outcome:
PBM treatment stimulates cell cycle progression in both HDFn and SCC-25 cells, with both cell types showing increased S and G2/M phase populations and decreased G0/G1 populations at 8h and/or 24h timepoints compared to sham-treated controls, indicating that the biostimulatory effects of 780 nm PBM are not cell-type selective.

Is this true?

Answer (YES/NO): NO